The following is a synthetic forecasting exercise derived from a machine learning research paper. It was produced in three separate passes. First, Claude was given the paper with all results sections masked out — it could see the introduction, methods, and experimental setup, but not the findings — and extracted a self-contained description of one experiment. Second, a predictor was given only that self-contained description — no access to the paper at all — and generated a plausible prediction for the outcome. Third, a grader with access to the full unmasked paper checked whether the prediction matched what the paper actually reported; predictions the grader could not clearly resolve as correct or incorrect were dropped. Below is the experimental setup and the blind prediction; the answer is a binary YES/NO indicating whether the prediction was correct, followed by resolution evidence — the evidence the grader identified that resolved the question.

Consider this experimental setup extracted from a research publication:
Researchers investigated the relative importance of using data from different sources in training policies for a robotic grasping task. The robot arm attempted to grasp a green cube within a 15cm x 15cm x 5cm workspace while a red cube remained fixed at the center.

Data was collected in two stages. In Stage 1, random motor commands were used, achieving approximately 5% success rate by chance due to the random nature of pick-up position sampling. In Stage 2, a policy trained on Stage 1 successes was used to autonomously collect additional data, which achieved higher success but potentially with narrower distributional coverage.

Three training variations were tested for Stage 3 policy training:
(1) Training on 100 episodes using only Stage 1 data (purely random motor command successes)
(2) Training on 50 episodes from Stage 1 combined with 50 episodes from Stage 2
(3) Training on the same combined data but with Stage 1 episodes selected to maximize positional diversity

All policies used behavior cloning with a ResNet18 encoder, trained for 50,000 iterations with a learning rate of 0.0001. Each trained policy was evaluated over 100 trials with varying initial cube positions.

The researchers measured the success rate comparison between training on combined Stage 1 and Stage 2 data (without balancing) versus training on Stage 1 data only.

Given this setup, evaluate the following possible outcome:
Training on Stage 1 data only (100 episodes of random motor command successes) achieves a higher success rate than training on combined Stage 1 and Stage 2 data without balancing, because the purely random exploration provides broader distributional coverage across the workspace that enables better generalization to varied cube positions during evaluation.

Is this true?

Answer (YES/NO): NO